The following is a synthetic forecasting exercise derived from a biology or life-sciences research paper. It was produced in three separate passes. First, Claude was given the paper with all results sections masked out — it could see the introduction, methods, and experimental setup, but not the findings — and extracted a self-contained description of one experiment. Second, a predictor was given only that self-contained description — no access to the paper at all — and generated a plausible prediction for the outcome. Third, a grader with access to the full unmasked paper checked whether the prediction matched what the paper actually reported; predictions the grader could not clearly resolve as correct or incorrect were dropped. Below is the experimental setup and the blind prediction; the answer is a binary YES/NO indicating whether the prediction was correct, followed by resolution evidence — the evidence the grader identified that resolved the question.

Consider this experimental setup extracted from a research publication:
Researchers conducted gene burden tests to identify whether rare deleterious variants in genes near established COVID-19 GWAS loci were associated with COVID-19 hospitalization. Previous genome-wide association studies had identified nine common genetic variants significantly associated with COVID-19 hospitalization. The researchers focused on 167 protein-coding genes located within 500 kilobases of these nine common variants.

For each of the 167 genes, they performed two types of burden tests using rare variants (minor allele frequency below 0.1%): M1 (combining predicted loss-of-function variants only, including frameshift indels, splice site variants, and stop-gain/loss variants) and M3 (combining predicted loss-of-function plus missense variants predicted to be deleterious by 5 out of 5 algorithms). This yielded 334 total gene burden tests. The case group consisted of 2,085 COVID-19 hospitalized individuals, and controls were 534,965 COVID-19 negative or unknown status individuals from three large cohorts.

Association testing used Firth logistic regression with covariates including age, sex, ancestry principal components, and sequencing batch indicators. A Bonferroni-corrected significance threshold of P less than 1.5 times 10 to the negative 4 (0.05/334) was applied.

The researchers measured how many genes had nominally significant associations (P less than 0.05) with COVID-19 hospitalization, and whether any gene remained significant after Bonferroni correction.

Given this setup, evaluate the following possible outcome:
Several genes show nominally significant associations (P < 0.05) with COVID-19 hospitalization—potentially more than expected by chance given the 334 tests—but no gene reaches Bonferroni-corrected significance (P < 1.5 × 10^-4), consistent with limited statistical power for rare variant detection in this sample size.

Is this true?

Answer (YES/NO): NO